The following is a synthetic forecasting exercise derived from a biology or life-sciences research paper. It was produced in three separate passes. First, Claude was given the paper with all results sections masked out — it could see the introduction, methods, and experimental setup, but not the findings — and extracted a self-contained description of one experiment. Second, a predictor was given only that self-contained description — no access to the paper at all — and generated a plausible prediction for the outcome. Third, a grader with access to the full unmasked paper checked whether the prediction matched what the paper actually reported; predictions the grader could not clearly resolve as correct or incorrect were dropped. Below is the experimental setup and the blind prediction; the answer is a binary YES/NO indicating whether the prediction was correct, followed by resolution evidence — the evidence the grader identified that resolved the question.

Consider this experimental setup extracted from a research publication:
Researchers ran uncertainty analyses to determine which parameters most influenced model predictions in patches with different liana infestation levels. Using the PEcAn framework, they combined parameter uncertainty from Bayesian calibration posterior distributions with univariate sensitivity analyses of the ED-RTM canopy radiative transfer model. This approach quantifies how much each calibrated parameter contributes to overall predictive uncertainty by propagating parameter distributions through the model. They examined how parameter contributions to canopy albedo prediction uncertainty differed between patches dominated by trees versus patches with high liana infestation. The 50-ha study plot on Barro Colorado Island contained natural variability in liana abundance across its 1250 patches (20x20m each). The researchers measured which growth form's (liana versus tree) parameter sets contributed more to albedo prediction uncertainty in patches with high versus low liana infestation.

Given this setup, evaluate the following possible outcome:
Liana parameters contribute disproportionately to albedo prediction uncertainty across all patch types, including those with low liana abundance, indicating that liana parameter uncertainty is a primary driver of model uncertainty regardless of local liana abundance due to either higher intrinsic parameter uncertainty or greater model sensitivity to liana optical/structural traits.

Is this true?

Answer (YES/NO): NO